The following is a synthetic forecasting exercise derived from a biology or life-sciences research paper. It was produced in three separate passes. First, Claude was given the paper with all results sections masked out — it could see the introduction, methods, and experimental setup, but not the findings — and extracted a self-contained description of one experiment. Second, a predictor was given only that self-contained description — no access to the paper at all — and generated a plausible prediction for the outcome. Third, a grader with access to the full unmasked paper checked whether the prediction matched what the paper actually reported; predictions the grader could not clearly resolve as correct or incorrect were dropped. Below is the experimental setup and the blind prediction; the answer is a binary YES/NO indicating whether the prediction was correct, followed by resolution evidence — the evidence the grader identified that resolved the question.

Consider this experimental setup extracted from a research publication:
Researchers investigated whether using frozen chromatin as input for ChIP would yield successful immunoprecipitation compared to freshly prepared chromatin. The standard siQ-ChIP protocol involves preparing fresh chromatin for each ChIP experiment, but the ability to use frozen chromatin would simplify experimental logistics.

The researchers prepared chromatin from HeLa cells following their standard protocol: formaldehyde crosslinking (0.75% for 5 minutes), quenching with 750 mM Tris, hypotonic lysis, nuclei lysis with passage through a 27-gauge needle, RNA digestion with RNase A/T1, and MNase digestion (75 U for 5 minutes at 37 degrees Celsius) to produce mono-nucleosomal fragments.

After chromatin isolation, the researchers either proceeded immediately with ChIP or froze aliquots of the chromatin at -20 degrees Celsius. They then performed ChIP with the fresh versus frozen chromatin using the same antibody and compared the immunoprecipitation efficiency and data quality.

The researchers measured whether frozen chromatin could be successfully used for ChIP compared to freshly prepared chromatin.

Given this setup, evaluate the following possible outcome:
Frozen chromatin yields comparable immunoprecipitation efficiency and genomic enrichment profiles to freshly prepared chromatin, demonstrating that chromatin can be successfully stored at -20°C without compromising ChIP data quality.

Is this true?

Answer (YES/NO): NO